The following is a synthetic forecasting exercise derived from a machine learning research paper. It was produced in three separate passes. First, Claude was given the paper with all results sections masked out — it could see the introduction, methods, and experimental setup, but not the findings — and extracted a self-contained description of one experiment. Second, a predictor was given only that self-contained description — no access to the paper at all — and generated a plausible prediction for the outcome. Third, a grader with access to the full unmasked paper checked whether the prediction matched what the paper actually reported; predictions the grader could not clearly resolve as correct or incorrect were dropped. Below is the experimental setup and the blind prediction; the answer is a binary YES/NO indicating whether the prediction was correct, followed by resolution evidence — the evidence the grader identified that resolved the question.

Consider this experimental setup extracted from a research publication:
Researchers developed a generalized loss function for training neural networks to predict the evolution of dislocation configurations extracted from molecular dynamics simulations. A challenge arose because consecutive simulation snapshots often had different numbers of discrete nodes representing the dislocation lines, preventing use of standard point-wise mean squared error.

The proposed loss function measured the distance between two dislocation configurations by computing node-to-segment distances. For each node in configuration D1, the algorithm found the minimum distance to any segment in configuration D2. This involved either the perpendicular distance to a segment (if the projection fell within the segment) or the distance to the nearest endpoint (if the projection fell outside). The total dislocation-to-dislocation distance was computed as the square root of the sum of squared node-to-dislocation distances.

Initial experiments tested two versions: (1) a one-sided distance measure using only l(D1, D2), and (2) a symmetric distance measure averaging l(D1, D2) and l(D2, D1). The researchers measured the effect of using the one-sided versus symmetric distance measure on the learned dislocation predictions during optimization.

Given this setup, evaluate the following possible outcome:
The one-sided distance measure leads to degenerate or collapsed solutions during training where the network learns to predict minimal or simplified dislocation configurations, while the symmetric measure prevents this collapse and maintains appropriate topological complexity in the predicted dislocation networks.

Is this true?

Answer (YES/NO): NO